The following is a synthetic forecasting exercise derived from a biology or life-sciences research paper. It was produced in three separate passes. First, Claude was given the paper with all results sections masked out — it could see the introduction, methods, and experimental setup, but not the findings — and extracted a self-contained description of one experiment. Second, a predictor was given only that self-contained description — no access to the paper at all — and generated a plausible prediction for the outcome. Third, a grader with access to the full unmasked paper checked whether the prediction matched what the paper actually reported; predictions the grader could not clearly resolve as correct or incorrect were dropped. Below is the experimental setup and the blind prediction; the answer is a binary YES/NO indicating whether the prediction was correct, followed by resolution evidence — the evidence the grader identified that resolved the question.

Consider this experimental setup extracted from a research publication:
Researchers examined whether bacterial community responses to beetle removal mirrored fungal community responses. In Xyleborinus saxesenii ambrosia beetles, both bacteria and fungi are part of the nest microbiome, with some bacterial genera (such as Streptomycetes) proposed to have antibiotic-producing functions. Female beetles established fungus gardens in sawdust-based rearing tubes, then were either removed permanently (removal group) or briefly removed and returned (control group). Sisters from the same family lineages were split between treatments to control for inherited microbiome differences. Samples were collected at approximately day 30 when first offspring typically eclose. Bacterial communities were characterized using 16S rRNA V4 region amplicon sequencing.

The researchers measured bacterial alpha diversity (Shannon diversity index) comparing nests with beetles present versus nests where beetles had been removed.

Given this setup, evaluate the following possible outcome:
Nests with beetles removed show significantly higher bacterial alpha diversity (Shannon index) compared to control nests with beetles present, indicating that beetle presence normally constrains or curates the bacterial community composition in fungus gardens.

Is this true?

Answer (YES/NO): NO